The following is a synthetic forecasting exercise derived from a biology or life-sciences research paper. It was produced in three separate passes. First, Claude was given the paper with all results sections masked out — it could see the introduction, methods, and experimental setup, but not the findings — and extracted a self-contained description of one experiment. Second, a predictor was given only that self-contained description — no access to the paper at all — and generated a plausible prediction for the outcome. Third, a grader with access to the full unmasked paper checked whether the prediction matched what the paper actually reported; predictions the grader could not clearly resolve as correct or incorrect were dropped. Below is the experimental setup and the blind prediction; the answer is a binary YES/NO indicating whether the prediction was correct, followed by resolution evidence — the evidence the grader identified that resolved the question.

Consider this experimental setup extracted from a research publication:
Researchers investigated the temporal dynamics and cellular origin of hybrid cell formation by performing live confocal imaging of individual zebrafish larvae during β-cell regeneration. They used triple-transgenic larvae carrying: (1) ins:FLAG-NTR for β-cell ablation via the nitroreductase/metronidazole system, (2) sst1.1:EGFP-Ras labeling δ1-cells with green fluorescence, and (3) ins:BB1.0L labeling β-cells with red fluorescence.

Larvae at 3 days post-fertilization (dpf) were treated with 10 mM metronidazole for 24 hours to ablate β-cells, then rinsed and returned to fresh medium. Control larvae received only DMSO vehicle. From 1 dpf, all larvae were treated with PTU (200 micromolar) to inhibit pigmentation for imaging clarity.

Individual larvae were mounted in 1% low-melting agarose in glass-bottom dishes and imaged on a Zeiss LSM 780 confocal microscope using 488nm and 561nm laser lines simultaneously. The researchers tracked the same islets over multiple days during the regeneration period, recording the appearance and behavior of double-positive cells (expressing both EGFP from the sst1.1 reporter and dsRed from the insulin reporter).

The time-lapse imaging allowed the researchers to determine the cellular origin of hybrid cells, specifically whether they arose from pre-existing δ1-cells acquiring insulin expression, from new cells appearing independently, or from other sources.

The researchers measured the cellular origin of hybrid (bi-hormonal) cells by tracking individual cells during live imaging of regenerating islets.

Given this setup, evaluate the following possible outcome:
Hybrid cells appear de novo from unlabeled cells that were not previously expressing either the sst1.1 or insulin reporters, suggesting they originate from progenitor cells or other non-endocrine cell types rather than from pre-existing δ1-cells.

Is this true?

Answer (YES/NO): NO